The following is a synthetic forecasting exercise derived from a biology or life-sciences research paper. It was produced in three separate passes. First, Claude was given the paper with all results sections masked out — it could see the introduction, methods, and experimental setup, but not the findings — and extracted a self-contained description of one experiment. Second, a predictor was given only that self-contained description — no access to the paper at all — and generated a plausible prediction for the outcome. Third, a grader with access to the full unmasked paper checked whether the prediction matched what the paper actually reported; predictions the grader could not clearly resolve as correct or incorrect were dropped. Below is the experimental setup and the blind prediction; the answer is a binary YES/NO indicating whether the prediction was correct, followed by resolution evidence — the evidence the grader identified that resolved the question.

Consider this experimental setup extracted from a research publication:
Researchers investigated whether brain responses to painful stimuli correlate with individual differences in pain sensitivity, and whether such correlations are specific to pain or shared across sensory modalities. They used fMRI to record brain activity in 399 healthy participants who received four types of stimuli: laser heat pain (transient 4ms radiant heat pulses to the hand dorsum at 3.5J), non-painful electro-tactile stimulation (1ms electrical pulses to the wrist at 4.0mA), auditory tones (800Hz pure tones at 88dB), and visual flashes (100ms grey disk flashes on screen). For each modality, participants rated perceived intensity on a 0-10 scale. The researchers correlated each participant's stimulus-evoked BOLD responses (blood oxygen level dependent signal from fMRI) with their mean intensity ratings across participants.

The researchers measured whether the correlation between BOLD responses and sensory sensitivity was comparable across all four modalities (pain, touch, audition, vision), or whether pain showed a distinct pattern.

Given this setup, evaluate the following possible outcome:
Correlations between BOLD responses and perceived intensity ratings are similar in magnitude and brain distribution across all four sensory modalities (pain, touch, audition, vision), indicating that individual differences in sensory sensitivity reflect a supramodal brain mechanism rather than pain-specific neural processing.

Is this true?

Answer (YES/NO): NO